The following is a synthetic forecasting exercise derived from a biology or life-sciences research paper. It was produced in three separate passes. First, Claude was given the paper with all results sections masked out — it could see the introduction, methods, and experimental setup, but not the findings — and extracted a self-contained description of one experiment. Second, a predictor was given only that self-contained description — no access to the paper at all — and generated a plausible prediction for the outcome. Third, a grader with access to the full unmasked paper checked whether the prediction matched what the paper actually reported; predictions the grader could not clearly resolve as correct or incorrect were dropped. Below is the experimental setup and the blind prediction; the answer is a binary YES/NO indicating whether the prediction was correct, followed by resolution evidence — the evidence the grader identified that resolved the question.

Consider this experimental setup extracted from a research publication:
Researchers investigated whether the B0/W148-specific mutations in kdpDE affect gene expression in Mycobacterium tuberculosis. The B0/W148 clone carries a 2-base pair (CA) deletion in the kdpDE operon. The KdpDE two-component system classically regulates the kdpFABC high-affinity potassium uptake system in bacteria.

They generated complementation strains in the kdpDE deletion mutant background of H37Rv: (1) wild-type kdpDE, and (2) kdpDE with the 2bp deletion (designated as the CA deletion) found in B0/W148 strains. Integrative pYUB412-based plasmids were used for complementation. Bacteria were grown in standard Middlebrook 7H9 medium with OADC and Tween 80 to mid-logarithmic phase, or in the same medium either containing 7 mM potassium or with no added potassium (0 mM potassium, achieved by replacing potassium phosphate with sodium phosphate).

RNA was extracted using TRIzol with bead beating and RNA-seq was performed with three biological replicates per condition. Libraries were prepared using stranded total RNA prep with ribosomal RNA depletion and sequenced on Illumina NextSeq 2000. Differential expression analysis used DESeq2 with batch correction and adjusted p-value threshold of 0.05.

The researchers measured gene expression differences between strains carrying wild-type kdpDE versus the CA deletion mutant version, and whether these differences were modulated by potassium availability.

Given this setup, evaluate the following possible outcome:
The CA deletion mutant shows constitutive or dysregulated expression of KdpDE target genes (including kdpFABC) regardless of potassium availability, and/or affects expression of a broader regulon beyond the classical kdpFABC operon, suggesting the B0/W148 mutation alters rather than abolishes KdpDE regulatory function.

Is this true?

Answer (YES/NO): YES